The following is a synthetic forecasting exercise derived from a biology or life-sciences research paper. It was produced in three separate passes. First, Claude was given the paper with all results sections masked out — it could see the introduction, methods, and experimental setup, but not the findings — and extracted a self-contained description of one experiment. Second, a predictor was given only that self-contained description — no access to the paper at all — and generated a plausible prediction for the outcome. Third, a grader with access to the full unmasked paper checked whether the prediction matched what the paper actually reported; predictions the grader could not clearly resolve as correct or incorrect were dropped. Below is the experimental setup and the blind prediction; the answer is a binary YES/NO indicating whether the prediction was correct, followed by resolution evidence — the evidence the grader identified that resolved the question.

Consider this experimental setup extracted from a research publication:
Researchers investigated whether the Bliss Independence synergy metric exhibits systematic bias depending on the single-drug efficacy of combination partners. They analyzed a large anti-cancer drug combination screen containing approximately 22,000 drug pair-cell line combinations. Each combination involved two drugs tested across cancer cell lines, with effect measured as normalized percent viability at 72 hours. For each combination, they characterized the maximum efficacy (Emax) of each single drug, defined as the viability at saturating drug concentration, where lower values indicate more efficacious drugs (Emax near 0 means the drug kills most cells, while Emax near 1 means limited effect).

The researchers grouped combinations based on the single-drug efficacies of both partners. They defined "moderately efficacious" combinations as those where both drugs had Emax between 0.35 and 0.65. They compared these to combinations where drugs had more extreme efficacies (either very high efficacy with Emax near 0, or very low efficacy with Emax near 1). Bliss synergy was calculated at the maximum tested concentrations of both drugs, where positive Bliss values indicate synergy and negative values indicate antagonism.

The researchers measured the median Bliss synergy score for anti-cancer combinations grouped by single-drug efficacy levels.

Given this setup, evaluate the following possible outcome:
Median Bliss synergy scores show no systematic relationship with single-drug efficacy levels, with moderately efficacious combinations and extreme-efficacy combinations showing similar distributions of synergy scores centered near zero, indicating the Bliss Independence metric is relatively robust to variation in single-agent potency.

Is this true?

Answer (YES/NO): NO